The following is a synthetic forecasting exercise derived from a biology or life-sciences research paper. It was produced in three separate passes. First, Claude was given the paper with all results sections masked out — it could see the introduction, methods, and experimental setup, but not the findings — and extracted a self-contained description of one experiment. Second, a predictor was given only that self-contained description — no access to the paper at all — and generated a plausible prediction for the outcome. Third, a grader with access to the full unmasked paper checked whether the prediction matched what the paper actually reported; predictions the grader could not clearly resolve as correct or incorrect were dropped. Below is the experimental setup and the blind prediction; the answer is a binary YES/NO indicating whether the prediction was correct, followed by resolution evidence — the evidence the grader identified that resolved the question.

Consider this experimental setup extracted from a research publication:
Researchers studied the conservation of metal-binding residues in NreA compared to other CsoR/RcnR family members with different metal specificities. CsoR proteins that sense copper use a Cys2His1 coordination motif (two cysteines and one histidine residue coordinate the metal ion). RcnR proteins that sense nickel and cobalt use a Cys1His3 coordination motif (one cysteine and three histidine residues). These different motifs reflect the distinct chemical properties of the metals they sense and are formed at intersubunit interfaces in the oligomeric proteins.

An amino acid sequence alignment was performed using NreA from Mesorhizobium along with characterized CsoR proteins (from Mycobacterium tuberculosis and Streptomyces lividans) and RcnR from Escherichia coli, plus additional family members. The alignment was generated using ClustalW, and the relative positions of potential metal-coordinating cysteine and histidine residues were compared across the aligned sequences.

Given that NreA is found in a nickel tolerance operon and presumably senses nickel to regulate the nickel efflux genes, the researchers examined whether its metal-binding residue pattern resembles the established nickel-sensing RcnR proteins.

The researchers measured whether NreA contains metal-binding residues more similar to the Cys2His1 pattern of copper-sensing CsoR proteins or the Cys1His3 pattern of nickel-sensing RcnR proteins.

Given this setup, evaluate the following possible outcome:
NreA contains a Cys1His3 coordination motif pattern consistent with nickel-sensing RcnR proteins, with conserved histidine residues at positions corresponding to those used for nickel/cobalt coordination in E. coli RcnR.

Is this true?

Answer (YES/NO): NO